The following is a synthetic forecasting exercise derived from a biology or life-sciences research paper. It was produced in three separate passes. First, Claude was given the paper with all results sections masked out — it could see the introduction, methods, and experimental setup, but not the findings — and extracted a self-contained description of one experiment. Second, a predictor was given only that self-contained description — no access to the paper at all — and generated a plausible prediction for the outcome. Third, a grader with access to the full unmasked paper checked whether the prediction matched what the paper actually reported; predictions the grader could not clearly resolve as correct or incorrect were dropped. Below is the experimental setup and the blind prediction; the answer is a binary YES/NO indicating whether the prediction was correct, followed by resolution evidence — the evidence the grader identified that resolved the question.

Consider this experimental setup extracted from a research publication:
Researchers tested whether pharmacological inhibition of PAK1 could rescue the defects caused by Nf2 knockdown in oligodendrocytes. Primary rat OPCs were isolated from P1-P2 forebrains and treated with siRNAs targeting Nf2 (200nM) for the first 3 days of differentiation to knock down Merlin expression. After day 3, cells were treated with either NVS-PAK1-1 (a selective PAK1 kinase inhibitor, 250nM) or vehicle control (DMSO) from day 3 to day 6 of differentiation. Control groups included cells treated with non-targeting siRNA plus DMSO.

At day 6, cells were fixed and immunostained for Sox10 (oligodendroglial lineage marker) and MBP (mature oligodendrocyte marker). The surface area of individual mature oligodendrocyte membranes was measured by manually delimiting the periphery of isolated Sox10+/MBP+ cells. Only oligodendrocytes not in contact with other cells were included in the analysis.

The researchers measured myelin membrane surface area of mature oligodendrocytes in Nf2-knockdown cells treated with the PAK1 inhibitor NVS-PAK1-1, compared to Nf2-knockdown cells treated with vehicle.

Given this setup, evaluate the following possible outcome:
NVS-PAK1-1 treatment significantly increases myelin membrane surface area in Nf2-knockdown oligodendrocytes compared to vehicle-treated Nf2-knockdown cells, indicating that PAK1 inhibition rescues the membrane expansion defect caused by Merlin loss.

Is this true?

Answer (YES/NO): YES